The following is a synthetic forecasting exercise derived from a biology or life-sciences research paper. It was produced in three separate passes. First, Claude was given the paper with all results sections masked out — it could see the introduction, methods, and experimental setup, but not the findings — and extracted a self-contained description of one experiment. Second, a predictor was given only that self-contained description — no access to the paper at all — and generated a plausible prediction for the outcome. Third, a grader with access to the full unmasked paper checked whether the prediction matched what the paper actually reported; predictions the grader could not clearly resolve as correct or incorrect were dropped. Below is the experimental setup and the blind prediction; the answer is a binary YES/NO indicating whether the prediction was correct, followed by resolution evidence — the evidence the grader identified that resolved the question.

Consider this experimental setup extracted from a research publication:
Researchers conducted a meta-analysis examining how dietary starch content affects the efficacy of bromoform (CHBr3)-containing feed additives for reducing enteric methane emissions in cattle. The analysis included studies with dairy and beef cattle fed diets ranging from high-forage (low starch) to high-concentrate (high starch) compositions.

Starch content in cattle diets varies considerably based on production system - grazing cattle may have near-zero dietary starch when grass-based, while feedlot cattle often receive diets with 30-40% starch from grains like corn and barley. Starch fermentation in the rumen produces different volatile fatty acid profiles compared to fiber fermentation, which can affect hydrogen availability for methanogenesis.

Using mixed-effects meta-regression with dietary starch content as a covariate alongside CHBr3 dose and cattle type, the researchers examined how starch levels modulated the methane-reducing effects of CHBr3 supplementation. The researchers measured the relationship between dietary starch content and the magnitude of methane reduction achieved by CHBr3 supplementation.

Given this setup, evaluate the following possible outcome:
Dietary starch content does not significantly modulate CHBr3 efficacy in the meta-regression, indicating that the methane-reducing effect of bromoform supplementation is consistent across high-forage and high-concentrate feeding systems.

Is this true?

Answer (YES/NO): NO